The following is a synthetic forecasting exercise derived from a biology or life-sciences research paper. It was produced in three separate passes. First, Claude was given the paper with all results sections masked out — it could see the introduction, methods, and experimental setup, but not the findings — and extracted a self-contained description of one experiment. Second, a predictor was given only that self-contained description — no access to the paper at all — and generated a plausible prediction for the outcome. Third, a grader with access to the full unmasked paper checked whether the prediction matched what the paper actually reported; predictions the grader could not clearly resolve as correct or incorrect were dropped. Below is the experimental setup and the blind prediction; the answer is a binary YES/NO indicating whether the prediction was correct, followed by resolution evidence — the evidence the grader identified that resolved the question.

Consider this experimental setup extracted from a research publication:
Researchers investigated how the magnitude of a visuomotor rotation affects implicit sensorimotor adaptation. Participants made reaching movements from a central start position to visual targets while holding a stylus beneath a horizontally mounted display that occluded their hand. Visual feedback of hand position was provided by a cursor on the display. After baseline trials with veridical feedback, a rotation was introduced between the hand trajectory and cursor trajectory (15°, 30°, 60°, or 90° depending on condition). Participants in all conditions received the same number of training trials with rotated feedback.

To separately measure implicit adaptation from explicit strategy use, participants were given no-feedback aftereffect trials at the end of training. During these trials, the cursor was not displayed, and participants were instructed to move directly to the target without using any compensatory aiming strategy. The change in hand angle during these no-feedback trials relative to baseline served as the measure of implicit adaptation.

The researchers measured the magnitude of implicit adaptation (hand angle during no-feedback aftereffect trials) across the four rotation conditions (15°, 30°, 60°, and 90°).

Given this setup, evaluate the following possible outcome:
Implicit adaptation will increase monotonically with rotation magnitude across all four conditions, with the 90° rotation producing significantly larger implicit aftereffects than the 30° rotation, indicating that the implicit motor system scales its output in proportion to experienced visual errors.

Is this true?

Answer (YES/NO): NO